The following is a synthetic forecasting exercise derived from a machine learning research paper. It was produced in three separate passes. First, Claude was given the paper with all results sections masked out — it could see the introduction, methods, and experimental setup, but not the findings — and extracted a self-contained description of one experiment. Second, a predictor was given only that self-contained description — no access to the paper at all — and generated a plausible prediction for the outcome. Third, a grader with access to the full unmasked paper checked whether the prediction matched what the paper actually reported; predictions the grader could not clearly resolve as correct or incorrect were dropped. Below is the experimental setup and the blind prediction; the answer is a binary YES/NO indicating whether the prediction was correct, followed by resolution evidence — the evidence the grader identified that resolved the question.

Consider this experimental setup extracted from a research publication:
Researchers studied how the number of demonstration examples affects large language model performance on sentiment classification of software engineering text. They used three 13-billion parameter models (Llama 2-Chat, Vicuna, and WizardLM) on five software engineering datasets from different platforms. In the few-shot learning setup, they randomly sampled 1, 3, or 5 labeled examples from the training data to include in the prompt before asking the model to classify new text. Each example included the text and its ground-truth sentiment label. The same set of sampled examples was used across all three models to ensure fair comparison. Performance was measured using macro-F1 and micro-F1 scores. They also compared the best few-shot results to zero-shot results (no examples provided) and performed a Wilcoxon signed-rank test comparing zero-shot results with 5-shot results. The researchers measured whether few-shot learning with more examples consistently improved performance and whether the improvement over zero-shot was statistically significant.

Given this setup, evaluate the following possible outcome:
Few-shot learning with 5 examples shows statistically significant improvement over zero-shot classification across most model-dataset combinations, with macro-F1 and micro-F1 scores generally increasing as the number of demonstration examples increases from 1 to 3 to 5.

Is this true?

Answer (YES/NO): NO